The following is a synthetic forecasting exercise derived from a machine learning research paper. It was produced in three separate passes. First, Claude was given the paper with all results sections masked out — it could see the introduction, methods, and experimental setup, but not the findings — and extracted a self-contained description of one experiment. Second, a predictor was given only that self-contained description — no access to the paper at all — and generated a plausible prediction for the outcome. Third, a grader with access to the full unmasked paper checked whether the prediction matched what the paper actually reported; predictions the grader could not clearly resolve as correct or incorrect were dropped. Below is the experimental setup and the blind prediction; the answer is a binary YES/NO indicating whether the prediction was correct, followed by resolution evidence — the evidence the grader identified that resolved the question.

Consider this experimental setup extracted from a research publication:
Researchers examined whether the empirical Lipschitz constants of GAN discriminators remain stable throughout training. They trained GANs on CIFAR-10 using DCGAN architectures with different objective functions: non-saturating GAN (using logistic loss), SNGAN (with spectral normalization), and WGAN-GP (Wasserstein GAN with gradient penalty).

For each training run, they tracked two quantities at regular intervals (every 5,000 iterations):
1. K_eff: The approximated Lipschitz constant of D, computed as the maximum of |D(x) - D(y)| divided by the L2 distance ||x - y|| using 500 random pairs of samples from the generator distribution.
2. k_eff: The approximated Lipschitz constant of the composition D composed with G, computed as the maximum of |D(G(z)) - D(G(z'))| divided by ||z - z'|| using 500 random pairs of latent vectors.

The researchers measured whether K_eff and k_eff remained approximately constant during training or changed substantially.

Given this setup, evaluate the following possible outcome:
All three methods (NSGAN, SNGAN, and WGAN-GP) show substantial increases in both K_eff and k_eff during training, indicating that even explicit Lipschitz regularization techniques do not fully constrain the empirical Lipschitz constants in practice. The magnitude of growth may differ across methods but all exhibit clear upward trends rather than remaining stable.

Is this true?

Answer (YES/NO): NO